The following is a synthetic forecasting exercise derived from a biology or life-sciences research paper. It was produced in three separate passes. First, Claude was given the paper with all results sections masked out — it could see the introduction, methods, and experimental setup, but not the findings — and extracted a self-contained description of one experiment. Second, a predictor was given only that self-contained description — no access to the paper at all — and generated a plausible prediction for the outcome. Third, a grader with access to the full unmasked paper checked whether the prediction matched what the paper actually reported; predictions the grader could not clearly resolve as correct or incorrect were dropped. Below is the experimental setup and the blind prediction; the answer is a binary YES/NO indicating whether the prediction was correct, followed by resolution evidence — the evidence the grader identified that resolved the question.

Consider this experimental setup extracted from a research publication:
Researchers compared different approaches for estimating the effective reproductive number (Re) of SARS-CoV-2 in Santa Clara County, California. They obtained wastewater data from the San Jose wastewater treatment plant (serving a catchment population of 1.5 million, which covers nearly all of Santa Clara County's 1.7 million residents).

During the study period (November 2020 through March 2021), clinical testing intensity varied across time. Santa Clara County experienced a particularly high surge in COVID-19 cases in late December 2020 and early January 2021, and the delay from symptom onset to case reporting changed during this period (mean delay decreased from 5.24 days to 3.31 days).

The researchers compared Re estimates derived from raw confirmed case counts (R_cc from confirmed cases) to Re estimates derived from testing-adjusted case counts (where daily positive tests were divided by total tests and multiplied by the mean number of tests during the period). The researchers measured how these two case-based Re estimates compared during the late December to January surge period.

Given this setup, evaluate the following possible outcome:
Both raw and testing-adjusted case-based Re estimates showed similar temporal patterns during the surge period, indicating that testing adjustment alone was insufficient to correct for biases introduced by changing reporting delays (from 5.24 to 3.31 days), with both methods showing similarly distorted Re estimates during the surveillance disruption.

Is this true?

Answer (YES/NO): NO